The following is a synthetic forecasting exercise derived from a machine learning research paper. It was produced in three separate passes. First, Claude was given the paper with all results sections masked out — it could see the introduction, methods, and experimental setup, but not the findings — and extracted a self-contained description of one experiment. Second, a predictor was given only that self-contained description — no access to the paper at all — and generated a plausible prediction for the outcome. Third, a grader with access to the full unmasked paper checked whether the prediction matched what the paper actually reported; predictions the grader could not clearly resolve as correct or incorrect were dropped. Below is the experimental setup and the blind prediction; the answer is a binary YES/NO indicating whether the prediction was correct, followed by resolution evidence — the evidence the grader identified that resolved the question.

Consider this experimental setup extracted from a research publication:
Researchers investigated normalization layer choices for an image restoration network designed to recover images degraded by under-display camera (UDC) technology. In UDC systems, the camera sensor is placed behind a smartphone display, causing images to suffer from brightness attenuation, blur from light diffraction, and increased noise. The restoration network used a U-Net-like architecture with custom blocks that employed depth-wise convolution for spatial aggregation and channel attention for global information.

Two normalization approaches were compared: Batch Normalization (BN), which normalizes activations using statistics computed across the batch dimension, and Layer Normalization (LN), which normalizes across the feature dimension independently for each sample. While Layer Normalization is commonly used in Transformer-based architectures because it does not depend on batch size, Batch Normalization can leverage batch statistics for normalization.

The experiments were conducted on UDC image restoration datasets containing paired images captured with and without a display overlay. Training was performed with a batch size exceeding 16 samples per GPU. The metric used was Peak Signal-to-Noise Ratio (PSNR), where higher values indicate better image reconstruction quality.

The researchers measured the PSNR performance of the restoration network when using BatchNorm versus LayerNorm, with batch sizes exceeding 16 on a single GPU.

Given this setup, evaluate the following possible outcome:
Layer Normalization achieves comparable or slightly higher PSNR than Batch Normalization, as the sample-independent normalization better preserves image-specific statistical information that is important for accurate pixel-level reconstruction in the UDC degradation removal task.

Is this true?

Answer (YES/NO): NO